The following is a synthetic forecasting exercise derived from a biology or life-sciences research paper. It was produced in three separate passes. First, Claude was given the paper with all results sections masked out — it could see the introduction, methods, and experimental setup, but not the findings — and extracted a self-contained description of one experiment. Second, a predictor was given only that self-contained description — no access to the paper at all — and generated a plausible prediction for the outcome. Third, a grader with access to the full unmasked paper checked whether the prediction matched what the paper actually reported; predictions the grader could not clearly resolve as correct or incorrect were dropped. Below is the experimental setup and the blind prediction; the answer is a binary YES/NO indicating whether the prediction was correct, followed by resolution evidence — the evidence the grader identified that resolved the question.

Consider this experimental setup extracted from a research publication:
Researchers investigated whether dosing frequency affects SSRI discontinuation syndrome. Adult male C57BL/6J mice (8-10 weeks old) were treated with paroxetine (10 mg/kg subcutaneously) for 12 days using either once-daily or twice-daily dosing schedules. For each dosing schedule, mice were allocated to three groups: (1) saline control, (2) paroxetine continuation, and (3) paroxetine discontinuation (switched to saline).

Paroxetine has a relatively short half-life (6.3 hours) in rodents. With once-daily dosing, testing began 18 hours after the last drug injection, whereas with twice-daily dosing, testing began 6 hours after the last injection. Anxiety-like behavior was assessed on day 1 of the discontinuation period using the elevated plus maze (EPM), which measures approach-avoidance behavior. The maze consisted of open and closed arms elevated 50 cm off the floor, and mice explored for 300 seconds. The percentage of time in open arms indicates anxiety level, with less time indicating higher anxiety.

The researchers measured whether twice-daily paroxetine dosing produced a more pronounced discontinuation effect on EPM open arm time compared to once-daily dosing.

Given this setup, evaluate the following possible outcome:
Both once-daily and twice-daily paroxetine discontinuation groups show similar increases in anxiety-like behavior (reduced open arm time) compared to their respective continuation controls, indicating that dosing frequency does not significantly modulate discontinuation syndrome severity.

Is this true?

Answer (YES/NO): NO